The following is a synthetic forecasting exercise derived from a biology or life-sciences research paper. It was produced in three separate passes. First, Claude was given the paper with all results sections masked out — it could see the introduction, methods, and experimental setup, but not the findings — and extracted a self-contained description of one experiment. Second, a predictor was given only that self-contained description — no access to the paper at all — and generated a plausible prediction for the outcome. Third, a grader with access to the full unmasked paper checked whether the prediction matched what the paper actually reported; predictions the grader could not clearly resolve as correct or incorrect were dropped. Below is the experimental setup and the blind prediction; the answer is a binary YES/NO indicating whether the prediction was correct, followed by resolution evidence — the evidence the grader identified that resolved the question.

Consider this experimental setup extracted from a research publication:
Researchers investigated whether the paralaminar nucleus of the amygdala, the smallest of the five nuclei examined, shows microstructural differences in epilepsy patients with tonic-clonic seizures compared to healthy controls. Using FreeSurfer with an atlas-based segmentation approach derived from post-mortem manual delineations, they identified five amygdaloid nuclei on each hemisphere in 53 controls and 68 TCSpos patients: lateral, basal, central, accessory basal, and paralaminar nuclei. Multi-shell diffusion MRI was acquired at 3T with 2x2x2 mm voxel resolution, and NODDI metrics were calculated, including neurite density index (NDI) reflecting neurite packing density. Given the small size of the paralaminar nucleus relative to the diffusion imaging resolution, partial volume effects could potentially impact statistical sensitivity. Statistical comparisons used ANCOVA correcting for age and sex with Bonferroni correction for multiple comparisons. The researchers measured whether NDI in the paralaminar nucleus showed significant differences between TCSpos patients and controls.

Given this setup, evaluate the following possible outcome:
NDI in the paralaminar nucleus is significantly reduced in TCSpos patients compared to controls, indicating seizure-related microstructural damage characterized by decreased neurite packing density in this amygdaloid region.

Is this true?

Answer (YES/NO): YES